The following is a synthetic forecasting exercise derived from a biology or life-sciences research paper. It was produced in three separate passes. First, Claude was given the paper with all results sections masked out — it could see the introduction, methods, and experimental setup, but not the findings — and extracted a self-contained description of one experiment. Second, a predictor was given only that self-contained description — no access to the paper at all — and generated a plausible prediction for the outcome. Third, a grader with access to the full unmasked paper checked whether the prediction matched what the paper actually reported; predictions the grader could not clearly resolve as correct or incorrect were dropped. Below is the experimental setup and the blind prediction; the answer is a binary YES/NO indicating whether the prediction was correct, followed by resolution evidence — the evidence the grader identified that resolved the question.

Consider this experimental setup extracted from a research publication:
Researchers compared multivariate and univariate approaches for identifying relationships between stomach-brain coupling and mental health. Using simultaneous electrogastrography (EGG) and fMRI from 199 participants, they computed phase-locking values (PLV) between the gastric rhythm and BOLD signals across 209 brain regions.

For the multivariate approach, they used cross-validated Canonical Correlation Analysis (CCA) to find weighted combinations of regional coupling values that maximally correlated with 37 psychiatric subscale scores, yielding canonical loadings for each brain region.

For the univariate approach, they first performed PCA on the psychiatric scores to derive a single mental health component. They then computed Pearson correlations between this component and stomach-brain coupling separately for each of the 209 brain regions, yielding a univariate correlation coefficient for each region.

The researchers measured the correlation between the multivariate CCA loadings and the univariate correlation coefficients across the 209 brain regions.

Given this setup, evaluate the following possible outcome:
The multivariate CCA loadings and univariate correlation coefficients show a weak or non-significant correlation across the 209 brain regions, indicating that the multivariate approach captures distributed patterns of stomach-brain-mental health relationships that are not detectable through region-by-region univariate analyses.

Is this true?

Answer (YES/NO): NO